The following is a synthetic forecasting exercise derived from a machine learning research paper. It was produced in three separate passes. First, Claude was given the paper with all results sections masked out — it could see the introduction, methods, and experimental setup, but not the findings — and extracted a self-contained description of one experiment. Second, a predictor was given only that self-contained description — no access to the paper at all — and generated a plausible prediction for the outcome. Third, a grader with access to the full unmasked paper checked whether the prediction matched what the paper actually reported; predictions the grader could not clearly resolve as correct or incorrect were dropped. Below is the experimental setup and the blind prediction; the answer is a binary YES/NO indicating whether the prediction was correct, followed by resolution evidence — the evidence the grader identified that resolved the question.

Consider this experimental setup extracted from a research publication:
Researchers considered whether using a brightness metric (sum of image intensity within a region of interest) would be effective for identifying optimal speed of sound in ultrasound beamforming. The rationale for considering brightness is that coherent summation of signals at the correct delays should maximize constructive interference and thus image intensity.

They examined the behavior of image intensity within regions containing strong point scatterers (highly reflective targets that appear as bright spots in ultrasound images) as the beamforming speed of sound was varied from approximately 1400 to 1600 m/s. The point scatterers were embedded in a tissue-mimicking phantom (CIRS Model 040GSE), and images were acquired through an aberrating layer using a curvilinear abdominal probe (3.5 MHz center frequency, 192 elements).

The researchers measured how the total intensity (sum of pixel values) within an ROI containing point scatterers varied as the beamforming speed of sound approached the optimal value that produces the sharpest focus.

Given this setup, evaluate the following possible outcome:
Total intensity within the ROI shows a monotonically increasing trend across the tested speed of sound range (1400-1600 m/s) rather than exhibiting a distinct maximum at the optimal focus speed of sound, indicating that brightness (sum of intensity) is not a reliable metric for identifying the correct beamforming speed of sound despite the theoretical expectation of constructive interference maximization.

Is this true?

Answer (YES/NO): NO